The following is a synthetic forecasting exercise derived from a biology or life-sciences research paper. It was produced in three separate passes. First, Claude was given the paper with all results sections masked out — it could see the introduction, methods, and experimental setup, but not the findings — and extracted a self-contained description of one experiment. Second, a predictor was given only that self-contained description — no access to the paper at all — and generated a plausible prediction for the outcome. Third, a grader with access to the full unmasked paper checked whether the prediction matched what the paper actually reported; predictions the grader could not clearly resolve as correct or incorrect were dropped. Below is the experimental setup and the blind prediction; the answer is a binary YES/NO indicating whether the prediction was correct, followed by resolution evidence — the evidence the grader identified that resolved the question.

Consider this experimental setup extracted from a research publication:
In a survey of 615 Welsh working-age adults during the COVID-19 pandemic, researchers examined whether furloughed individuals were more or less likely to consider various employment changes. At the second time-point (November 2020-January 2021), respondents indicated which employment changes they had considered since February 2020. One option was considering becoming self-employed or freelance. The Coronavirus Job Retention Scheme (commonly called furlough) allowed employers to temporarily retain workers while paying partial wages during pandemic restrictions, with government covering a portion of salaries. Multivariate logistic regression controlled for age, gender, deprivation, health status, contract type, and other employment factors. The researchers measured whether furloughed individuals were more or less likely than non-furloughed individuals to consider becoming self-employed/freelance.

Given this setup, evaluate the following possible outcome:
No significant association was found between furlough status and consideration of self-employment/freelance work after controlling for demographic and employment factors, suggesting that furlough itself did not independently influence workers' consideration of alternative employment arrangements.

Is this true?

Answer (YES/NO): NO